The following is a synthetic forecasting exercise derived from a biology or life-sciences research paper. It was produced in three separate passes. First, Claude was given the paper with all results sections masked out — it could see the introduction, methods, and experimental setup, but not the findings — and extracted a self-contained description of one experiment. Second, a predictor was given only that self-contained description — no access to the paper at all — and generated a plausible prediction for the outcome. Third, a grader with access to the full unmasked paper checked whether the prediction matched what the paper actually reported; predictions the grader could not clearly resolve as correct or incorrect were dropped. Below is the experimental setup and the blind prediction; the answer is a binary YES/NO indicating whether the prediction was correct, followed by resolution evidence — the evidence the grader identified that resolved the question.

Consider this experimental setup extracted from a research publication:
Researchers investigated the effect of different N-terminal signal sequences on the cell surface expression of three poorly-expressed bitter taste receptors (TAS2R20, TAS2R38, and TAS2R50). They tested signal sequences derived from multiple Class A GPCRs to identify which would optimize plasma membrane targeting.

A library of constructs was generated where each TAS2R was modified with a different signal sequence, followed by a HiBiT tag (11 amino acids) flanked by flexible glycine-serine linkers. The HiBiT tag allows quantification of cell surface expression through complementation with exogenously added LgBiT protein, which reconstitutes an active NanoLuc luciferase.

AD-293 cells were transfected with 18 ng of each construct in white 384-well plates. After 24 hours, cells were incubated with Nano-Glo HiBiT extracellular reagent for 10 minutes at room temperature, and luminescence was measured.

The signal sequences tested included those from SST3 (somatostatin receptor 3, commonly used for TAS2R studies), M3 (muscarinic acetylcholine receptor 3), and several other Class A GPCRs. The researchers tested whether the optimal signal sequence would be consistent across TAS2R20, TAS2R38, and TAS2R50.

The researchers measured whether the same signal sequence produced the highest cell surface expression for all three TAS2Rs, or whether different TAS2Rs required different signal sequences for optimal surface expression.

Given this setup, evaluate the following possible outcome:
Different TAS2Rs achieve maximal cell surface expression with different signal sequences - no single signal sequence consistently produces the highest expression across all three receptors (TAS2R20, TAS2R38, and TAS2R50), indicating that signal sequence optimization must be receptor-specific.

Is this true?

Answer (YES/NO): NO